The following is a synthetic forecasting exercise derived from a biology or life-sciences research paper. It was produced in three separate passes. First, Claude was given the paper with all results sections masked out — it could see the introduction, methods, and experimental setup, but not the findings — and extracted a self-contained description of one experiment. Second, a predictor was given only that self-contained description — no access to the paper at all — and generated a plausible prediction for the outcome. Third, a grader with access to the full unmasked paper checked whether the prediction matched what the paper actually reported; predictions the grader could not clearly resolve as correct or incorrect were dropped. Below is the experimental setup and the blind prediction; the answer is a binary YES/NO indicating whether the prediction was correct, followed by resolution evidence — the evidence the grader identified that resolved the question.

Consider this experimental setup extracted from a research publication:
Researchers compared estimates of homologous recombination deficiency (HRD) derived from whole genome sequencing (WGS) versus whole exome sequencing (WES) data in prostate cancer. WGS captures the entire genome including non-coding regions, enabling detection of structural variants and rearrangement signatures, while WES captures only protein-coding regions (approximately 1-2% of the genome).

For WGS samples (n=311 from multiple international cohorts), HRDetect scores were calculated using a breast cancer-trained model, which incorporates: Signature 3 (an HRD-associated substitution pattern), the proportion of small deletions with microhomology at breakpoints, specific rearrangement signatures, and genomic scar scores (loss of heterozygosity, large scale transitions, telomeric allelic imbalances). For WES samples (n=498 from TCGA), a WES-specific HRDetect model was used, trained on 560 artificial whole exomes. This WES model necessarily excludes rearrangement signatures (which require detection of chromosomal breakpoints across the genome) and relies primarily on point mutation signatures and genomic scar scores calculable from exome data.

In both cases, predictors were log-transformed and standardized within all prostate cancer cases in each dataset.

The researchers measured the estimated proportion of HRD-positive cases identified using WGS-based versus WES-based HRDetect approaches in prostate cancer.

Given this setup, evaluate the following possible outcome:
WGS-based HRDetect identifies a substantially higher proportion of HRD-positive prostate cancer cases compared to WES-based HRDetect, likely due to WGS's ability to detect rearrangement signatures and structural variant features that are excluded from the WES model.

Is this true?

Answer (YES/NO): NO